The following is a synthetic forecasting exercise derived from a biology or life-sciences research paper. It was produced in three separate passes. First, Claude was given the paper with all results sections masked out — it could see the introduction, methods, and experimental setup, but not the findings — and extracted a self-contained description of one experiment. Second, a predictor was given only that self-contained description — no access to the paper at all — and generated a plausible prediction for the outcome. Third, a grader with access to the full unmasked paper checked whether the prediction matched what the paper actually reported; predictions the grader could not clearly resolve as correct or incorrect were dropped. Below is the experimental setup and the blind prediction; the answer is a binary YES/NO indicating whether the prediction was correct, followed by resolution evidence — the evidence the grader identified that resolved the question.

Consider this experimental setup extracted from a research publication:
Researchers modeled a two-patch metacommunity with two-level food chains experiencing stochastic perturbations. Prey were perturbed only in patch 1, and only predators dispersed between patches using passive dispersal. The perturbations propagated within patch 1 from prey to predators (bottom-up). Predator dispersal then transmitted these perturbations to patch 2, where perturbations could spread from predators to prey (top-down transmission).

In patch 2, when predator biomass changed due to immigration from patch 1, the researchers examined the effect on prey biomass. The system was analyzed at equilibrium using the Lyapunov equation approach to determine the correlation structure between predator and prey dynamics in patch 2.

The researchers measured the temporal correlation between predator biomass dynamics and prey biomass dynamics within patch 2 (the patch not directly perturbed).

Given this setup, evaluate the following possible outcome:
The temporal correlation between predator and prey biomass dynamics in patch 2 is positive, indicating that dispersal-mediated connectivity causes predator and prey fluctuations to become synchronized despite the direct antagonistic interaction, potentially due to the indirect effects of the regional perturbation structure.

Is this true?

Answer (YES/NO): NO